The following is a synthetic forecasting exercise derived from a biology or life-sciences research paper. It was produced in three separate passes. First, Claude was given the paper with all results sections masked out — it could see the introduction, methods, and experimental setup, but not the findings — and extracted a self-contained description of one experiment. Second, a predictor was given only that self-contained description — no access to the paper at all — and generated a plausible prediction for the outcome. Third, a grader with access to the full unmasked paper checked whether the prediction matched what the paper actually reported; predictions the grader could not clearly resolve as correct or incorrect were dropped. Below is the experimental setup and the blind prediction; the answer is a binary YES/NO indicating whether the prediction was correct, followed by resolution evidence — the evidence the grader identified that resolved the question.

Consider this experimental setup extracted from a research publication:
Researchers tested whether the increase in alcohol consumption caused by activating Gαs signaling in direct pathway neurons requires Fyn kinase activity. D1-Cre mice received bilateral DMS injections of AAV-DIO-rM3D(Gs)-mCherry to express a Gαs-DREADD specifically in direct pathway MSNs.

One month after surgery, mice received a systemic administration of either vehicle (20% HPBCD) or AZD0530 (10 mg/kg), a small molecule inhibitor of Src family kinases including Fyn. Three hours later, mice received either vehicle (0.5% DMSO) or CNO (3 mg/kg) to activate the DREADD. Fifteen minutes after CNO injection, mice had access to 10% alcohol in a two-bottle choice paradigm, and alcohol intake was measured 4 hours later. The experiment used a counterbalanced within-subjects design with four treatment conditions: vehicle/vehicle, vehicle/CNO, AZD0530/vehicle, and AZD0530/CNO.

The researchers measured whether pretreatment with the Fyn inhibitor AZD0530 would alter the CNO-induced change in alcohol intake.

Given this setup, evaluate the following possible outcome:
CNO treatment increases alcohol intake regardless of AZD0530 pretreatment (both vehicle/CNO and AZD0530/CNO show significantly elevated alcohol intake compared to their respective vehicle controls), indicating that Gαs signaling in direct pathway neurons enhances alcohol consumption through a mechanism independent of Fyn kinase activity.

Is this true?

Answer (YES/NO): NO